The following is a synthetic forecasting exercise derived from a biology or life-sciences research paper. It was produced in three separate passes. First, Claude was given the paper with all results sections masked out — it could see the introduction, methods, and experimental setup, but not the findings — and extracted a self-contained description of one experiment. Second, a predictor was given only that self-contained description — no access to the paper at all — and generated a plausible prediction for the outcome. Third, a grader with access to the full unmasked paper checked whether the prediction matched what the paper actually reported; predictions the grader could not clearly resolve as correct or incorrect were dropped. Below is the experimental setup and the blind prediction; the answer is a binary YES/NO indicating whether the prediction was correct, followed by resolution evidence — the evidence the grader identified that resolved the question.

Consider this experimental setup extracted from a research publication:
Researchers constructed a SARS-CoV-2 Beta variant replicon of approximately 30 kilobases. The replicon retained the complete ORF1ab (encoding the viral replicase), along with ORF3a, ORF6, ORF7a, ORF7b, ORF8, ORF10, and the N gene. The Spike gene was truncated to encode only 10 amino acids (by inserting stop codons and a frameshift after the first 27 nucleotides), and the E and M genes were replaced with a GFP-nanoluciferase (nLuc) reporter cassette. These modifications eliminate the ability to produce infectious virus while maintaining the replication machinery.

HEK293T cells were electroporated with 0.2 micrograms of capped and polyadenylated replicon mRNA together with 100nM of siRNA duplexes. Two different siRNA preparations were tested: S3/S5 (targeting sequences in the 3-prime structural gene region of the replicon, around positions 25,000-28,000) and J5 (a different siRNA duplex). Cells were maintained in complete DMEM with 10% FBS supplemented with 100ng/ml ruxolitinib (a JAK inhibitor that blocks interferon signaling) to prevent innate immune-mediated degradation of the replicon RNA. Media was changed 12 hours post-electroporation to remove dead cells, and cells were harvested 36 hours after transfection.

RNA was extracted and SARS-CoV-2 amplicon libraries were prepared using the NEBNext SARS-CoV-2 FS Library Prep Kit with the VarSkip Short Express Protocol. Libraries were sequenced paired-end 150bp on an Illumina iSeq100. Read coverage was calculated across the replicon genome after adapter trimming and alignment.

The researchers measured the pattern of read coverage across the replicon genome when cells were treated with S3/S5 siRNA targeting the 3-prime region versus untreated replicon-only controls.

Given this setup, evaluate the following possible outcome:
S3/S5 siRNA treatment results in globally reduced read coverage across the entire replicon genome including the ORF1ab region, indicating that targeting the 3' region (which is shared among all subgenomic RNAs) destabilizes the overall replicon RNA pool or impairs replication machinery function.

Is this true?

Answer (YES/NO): NO